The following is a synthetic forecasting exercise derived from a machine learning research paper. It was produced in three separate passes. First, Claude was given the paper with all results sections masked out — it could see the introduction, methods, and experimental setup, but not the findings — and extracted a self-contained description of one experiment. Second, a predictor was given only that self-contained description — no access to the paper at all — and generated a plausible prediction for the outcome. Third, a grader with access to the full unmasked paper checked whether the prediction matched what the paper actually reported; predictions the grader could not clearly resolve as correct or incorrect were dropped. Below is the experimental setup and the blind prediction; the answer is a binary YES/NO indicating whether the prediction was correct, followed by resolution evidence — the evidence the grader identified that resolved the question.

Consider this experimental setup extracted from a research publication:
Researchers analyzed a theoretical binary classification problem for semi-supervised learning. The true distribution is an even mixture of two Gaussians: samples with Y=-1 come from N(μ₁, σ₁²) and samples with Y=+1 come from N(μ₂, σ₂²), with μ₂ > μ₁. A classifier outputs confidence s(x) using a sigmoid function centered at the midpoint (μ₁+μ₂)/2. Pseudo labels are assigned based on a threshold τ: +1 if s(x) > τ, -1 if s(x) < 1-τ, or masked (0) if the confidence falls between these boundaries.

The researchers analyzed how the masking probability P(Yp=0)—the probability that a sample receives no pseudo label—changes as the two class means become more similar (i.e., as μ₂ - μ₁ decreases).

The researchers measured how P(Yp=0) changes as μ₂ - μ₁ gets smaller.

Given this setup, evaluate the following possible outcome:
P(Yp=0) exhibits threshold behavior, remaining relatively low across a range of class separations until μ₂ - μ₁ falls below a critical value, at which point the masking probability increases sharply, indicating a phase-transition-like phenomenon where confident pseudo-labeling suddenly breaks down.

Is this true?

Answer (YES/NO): NO